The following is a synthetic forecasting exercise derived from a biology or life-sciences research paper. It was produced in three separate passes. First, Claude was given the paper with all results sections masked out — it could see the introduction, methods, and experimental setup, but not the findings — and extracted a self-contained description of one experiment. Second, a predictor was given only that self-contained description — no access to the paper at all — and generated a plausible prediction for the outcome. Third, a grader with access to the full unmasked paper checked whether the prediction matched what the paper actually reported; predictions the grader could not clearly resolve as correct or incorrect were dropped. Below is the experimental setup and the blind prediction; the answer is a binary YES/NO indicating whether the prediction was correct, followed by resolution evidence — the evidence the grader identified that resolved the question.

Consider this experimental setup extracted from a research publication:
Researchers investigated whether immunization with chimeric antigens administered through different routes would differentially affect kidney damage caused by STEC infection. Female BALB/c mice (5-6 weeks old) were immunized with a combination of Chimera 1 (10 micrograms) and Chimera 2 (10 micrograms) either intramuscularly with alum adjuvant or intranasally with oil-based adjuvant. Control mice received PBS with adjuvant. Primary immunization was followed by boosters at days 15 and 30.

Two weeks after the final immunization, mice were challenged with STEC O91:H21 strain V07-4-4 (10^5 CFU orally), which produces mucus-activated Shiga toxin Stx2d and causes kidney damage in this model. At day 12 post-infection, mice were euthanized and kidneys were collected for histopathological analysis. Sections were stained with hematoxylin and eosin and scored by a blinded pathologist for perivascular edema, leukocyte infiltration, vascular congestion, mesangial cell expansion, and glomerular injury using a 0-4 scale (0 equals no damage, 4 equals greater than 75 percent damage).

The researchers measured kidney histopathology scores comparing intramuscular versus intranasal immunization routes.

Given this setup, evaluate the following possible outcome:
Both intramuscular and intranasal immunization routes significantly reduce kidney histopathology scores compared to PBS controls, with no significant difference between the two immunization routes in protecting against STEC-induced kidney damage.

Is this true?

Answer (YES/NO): NO